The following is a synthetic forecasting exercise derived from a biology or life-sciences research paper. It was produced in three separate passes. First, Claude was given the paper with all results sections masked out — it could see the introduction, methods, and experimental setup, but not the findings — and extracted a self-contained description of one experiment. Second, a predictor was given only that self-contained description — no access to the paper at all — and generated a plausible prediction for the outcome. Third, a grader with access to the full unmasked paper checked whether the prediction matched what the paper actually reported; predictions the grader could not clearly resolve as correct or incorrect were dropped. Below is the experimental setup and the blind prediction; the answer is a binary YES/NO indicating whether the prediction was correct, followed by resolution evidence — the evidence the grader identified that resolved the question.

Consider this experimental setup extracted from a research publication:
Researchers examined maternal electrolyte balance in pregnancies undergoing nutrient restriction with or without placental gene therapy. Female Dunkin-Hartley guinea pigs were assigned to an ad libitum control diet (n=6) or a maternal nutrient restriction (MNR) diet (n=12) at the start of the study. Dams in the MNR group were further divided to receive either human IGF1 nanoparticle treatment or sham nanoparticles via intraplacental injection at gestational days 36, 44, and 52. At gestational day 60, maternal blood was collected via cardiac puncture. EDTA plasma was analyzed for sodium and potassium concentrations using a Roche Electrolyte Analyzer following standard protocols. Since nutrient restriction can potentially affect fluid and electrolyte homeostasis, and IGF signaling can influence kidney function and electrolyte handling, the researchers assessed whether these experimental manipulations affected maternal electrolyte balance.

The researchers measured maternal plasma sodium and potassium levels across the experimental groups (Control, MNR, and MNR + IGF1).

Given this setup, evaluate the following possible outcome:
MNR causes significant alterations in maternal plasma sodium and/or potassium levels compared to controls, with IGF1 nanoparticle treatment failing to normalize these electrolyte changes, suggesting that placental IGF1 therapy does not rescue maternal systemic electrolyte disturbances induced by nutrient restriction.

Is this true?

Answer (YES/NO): NO